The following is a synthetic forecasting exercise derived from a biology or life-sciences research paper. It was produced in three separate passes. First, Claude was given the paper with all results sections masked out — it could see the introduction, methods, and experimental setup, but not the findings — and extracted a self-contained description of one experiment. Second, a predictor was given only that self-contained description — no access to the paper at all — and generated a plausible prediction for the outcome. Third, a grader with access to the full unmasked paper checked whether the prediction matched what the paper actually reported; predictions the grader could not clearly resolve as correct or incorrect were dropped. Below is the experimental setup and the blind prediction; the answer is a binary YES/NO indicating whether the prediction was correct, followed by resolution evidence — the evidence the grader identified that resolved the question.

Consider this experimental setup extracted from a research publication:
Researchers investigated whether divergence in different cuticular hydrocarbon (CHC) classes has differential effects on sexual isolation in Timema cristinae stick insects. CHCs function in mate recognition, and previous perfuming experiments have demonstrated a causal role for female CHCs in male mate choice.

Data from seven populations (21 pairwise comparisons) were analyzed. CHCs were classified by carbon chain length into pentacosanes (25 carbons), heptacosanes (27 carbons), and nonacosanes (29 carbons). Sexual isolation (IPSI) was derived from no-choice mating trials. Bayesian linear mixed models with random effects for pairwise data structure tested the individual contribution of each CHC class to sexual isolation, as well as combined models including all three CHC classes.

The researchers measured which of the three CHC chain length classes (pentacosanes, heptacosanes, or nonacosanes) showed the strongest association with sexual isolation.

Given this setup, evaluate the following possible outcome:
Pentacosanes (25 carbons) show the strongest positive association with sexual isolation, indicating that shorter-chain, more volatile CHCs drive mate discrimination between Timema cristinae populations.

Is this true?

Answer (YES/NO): YES